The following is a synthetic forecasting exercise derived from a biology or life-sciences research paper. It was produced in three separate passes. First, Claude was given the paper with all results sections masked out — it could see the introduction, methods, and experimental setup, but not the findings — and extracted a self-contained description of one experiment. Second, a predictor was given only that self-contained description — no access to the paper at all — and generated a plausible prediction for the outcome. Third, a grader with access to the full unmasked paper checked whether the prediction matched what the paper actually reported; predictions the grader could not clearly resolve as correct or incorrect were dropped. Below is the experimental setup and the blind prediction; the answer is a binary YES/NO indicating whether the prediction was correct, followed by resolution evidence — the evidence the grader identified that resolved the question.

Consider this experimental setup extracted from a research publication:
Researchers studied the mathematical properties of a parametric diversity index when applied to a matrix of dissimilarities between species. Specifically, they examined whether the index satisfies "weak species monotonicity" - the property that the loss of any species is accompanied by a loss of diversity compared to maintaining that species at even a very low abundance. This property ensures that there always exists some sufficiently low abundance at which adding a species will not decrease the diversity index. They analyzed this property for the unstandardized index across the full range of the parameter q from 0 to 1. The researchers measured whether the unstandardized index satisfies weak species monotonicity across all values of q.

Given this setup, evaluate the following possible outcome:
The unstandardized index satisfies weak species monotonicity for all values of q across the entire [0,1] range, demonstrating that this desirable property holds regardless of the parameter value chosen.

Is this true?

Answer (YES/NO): NO